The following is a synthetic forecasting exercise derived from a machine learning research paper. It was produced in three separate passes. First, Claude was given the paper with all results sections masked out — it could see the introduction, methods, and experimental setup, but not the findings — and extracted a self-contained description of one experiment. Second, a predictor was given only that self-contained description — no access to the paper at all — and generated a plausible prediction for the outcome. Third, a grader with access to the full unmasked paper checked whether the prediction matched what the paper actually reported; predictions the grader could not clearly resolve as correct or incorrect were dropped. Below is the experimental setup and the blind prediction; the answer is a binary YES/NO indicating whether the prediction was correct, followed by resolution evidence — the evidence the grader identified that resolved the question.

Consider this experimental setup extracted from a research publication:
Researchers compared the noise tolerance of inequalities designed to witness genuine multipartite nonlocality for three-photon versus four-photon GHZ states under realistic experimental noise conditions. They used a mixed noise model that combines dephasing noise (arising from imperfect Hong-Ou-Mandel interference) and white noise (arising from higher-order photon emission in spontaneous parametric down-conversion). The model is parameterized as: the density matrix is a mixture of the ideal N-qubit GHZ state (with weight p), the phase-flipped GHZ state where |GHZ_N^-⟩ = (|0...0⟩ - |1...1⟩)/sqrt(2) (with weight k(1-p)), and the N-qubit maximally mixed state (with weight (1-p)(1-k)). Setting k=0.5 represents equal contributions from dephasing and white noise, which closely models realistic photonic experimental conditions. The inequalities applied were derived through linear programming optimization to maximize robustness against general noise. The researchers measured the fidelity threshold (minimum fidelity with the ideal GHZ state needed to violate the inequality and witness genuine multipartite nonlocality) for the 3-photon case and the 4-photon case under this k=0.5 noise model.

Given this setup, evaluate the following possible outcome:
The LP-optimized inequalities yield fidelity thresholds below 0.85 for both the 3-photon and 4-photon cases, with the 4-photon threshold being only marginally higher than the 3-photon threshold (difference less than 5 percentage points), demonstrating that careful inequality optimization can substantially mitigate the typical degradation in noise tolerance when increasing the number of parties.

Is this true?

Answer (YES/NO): YES